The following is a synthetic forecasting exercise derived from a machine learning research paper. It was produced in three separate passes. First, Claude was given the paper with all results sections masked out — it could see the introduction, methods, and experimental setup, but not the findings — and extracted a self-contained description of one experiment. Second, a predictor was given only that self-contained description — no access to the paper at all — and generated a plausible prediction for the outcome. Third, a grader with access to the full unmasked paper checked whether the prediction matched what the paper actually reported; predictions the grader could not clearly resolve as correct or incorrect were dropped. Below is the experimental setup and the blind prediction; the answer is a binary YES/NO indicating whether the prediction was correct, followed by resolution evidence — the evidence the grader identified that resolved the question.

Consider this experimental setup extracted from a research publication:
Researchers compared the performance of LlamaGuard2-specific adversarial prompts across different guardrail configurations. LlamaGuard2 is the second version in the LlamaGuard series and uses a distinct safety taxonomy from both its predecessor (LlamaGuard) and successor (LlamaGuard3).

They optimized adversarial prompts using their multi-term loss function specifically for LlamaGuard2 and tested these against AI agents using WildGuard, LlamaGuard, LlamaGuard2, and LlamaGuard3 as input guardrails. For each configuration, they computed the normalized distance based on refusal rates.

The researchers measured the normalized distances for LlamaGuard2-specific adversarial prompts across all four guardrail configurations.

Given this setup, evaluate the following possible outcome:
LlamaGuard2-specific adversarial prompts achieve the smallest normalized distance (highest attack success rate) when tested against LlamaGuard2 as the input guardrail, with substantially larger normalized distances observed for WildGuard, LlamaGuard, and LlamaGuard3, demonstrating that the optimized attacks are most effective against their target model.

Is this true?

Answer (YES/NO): NO